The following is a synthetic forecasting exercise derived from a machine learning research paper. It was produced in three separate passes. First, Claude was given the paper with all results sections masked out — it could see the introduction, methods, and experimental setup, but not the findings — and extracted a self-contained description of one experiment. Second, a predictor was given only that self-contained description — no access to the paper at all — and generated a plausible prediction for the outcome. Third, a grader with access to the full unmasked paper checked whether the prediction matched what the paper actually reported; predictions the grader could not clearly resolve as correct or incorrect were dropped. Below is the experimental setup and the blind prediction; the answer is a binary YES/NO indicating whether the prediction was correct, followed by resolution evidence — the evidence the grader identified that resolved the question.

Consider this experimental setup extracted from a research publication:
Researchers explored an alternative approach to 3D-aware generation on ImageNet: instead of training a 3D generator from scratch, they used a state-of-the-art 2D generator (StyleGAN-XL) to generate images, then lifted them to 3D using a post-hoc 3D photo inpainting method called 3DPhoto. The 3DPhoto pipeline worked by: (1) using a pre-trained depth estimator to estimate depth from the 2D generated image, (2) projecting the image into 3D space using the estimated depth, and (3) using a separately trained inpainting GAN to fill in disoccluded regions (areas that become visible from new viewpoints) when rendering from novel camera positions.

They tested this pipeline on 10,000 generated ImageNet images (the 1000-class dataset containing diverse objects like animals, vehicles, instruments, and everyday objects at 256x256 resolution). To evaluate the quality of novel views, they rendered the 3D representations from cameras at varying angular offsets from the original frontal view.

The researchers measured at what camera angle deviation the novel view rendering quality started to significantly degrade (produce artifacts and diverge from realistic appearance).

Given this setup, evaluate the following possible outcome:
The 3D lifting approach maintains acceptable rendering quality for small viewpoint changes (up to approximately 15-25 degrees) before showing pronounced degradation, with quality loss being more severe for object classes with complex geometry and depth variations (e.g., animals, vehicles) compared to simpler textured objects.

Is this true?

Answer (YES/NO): NO